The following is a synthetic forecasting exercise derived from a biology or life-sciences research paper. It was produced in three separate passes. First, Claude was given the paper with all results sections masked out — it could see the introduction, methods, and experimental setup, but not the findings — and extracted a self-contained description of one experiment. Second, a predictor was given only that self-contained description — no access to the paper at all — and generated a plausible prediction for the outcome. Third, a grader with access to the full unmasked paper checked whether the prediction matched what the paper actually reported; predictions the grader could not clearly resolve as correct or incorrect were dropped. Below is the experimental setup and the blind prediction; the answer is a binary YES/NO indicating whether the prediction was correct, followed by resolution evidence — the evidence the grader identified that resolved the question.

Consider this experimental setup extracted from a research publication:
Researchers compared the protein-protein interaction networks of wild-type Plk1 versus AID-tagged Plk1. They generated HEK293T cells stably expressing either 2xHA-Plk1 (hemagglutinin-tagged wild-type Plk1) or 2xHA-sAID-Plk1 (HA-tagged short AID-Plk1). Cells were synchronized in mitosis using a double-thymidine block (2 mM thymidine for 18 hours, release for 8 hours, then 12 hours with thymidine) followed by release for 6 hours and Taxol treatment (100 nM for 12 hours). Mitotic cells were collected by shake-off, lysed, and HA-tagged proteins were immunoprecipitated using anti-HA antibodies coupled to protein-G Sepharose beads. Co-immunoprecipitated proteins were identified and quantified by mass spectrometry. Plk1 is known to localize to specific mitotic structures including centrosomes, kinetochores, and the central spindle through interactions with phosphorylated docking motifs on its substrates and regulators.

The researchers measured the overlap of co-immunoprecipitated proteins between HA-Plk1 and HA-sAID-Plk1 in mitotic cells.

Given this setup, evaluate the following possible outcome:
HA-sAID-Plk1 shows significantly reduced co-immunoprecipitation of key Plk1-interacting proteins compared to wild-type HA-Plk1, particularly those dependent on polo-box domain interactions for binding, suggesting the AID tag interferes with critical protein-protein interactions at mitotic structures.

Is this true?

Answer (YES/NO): NO